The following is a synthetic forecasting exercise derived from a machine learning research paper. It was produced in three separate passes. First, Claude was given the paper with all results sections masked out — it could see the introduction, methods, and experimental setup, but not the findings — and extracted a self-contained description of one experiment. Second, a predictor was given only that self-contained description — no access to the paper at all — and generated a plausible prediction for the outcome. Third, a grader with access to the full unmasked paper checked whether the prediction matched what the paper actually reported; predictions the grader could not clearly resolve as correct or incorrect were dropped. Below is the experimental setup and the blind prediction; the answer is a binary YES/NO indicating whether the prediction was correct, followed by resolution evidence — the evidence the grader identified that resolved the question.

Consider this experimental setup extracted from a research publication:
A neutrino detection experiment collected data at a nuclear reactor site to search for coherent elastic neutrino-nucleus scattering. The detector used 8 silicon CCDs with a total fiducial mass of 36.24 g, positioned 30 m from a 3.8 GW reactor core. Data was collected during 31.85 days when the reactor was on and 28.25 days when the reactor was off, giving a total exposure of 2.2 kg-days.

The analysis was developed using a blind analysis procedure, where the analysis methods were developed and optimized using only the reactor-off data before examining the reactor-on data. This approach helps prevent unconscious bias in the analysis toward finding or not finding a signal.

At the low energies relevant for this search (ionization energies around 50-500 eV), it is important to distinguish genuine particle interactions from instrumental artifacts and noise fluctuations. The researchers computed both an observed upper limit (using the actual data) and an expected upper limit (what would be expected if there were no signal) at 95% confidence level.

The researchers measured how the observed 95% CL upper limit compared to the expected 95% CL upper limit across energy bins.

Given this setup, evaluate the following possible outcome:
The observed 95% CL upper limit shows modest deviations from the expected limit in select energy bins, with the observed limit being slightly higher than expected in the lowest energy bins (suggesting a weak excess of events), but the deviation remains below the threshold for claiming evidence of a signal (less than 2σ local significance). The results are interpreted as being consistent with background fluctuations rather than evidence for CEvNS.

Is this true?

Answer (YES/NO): NO